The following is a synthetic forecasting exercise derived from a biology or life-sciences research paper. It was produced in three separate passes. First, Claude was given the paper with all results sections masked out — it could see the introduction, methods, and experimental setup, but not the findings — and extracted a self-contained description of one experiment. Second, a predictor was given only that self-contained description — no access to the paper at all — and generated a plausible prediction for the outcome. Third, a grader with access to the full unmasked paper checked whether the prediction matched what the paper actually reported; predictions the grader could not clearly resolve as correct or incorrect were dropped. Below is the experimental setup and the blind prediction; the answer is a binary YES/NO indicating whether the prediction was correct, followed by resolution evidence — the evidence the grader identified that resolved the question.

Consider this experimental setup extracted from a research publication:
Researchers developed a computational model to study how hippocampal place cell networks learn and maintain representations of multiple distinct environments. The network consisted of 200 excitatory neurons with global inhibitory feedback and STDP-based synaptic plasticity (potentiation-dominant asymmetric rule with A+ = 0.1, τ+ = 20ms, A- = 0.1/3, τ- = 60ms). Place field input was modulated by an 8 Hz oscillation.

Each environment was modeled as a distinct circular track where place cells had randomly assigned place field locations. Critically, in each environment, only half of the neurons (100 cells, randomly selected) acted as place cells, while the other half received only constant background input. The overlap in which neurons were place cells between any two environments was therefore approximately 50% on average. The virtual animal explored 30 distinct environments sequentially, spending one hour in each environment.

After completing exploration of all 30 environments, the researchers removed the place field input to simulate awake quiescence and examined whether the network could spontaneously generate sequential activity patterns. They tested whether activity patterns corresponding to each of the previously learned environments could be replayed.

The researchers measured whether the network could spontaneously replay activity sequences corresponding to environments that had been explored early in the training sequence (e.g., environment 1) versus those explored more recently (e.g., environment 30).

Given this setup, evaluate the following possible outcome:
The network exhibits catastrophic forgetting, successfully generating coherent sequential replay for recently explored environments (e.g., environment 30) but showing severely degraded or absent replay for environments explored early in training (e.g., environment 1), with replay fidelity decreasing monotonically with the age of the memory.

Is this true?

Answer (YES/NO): YES